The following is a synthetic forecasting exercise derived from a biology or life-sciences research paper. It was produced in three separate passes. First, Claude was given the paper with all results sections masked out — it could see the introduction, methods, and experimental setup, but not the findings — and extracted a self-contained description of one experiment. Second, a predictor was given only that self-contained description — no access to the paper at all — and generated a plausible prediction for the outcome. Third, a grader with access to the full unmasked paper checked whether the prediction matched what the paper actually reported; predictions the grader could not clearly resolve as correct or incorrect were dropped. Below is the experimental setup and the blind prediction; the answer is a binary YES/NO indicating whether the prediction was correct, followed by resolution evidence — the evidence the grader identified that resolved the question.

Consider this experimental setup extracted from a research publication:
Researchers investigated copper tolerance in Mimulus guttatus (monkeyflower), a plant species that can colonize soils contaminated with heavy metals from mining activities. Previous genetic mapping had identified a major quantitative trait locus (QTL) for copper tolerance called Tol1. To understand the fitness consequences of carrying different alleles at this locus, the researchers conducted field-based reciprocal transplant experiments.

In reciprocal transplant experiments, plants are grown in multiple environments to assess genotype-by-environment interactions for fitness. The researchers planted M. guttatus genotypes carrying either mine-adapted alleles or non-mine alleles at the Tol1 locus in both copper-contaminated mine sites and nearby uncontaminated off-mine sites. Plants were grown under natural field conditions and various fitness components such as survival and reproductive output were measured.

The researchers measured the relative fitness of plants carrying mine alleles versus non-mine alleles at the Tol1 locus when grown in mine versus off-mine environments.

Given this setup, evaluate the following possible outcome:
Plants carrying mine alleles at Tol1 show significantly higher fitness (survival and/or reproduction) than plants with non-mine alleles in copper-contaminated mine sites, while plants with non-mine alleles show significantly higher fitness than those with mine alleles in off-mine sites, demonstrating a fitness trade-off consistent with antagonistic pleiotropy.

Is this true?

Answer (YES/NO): NO